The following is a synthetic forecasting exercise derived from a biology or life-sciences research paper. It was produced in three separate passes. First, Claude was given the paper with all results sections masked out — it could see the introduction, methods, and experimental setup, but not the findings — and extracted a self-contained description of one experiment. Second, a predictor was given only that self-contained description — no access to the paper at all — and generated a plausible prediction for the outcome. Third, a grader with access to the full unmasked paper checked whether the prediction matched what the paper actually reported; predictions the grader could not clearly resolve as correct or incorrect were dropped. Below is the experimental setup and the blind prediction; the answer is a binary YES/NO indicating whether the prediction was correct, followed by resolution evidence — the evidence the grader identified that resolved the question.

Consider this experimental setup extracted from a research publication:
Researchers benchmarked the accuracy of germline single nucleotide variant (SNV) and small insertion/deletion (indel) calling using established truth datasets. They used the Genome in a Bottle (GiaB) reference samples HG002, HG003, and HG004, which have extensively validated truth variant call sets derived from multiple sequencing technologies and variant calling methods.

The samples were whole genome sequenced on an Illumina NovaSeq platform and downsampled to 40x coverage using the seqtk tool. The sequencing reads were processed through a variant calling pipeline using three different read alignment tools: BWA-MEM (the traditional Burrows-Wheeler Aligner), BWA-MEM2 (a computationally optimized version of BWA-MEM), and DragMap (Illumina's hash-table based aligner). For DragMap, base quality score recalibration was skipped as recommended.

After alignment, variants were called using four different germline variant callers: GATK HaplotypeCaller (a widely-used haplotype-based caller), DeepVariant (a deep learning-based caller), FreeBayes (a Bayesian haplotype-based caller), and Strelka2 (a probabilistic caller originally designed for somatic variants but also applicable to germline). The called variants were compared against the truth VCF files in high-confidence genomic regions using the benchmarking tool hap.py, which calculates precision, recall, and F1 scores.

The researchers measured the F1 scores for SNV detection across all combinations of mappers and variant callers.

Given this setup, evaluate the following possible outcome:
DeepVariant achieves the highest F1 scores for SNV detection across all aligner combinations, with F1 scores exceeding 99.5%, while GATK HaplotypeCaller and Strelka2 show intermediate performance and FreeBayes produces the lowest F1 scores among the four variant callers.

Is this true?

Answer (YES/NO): NO